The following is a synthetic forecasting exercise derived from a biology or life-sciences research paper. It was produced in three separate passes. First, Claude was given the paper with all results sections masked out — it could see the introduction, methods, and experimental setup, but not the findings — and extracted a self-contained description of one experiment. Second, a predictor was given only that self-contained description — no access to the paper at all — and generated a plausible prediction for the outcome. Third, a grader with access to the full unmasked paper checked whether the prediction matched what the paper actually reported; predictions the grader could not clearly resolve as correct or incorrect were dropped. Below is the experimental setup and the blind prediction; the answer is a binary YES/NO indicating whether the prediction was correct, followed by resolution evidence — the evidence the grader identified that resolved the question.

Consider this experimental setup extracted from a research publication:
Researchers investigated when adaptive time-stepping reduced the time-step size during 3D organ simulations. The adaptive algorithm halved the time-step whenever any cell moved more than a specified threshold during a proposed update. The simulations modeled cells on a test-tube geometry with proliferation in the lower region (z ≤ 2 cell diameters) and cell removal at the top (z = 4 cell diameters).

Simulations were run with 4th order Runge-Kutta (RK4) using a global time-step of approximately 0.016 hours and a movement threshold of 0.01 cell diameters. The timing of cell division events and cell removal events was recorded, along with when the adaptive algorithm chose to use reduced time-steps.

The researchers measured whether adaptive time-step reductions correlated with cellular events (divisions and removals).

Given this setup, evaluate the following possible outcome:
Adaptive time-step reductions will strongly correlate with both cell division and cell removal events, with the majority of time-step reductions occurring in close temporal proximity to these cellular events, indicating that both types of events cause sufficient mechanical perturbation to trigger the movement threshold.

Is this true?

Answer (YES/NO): YES